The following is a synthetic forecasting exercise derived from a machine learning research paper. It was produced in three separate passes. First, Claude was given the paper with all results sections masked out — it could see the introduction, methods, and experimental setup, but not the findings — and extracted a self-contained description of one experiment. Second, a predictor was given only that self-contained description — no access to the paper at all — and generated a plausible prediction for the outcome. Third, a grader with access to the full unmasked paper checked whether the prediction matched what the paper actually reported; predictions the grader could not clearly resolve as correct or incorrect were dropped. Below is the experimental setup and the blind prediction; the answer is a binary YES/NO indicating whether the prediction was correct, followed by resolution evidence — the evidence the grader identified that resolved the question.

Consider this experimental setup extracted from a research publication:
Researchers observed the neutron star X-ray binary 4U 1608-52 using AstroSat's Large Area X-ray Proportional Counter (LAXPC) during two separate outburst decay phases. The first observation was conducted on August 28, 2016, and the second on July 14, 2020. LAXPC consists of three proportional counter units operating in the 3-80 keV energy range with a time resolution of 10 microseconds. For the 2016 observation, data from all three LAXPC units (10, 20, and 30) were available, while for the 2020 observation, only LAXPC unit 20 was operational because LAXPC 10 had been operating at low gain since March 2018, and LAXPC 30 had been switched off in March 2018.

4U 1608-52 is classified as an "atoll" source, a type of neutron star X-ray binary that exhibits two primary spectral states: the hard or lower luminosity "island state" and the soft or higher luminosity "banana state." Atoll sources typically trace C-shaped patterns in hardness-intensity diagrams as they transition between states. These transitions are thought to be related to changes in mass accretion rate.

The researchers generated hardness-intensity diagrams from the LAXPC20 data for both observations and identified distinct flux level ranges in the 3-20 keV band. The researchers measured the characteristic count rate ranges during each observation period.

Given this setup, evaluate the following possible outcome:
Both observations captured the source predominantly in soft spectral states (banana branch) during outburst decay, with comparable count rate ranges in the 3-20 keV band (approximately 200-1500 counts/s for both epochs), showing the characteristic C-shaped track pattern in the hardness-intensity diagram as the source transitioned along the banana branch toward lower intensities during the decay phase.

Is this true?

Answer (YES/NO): NO